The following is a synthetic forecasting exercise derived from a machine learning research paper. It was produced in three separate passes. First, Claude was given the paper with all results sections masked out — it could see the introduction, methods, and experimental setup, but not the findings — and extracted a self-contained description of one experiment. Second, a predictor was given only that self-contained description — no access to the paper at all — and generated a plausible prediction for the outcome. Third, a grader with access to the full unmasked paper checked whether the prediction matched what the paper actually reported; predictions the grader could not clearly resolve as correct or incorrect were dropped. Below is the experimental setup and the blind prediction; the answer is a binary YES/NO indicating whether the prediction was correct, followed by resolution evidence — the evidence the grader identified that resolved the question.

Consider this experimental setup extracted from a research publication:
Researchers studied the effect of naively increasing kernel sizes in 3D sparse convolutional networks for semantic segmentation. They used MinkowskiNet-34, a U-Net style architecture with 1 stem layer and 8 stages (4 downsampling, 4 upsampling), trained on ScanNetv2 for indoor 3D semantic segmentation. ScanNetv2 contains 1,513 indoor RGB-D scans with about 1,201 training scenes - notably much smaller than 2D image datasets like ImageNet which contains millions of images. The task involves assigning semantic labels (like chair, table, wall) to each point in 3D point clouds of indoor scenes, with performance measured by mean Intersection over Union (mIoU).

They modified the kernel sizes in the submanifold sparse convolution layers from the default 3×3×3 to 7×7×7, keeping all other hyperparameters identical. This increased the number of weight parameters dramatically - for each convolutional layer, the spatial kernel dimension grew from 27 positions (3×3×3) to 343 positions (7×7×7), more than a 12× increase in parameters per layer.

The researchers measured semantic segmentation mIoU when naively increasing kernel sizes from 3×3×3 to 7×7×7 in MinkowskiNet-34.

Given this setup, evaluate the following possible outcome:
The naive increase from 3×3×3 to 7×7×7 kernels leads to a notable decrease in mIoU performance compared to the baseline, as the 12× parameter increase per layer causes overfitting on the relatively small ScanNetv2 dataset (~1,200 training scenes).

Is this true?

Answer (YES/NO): YES